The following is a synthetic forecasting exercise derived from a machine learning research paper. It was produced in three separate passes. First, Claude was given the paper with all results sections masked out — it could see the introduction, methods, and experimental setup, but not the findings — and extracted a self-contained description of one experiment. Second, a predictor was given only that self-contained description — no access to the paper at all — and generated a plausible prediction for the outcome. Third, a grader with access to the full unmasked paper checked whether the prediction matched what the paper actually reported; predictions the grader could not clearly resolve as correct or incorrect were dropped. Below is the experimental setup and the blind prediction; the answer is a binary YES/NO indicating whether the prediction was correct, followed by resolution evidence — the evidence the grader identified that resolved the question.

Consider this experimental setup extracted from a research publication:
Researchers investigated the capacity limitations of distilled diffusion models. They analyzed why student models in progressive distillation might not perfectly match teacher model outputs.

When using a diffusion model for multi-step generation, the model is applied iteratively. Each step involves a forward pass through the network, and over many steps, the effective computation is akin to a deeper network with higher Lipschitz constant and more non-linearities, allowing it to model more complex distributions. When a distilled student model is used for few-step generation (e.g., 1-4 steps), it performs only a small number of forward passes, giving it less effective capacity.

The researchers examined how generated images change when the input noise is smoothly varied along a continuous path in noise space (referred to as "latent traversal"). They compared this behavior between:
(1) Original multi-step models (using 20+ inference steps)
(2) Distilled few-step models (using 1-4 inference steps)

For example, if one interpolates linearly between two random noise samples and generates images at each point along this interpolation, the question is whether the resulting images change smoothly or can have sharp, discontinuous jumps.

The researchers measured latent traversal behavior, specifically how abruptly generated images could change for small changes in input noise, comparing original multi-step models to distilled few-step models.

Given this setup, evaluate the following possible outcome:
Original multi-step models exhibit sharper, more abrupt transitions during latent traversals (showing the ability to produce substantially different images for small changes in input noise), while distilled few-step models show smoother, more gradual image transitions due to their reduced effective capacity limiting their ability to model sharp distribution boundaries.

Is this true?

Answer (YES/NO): YES